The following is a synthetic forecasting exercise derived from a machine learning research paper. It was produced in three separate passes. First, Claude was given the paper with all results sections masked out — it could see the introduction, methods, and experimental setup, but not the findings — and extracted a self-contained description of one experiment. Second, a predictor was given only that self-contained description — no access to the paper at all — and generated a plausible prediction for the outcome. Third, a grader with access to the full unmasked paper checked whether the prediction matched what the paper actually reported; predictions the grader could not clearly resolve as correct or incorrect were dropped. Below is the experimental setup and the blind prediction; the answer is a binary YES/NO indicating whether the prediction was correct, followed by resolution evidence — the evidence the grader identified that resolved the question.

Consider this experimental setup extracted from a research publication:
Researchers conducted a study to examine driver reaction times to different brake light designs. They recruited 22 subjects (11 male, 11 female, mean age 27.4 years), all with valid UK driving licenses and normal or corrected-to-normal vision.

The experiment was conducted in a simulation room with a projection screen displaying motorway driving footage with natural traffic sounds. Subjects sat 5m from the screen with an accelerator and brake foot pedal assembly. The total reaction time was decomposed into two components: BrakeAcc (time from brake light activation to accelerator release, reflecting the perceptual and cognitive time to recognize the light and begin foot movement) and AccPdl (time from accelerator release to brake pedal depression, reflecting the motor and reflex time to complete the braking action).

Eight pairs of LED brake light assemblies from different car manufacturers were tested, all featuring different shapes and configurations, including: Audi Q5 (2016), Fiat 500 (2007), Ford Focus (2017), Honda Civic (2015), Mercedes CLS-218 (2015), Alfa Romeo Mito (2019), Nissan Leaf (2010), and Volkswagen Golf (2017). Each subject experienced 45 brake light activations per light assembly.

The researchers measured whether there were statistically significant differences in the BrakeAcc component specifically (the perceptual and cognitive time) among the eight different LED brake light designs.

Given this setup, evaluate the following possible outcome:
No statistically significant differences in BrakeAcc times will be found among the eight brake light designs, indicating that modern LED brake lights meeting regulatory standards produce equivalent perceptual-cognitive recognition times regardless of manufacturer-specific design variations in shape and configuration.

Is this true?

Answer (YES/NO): NO